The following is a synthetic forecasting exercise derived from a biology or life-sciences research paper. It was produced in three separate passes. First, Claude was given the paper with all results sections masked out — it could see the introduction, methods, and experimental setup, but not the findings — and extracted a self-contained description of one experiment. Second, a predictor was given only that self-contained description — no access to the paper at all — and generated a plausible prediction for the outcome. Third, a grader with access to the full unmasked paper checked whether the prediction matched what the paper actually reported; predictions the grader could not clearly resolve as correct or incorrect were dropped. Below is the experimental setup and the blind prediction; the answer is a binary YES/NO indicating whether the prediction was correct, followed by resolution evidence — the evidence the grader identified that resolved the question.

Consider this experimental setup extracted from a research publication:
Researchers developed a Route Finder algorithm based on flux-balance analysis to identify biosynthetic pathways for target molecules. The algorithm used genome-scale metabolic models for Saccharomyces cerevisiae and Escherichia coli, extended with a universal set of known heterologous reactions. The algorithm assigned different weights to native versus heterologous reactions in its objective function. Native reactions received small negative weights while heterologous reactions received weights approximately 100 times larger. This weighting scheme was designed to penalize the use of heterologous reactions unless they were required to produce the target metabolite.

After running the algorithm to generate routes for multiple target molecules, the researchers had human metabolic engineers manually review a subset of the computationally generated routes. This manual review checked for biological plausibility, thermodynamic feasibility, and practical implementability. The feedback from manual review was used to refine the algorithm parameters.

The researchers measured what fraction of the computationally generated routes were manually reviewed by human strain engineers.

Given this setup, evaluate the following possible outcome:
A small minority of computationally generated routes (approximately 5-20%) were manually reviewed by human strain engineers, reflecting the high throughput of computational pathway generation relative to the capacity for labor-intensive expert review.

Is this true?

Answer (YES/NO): NO